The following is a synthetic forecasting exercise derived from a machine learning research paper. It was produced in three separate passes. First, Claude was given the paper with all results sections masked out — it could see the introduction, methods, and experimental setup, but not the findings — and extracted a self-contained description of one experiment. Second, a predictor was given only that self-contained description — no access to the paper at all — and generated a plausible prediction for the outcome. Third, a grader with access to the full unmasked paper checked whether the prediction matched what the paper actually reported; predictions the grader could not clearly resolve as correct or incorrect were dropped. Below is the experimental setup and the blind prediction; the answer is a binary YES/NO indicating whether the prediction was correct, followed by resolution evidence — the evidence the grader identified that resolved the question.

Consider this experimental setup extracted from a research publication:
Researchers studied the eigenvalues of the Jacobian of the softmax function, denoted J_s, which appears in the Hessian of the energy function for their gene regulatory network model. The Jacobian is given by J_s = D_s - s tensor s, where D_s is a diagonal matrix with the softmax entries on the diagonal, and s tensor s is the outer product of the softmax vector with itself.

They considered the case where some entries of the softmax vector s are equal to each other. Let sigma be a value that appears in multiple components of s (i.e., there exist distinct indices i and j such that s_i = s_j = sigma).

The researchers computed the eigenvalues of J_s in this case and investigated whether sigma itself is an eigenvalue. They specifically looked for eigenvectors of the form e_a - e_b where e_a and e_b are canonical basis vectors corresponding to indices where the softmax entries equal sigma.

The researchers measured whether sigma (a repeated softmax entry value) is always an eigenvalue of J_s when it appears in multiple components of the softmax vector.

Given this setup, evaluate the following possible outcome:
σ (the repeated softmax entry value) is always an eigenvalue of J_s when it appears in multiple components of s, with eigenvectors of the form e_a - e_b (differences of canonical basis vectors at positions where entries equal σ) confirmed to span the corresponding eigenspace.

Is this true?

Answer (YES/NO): YES